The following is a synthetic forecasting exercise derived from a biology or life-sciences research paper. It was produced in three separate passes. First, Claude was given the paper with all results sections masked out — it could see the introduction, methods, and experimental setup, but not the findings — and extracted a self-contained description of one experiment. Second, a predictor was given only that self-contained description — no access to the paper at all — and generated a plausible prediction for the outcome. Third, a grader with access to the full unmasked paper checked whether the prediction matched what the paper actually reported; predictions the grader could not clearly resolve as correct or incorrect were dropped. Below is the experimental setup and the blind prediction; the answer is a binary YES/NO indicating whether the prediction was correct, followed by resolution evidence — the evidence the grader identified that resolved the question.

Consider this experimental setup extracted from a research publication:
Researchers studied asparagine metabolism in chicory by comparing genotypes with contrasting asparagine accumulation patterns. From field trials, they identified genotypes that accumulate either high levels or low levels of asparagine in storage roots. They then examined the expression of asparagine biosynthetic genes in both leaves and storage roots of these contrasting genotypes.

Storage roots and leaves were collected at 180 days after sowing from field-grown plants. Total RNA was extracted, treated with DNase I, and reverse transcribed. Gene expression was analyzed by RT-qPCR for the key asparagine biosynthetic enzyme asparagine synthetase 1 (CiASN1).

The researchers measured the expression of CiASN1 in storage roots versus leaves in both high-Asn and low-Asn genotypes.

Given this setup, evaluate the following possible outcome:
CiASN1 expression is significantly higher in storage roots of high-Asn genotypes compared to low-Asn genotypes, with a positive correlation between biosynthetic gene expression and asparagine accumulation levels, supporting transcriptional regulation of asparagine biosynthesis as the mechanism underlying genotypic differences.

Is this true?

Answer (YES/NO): NO